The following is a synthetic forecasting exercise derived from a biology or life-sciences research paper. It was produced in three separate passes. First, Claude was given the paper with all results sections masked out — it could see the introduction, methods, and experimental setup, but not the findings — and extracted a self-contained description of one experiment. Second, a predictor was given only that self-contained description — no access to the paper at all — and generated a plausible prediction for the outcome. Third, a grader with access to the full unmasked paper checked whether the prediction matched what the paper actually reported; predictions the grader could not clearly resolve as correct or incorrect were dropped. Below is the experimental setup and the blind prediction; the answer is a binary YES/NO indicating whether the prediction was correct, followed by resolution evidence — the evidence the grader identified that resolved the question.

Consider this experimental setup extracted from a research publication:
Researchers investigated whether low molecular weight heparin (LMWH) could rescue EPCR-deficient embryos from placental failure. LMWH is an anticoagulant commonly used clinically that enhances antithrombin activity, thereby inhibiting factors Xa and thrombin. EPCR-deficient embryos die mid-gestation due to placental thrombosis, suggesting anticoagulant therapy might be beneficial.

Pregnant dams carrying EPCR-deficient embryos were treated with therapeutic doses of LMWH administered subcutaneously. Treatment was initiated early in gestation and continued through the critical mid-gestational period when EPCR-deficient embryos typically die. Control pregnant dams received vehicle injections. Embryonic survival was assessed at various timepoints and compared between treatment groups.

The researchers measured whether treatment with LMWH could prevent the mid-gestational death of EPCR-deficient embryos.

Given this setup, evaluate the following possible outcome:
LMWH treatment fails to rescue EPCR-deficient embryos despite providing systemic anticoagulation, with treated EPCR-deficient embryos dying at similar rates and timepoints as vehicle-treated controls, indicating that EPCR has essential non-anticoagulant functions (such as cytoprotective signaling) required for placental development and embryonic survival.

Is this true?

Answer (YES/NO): NO